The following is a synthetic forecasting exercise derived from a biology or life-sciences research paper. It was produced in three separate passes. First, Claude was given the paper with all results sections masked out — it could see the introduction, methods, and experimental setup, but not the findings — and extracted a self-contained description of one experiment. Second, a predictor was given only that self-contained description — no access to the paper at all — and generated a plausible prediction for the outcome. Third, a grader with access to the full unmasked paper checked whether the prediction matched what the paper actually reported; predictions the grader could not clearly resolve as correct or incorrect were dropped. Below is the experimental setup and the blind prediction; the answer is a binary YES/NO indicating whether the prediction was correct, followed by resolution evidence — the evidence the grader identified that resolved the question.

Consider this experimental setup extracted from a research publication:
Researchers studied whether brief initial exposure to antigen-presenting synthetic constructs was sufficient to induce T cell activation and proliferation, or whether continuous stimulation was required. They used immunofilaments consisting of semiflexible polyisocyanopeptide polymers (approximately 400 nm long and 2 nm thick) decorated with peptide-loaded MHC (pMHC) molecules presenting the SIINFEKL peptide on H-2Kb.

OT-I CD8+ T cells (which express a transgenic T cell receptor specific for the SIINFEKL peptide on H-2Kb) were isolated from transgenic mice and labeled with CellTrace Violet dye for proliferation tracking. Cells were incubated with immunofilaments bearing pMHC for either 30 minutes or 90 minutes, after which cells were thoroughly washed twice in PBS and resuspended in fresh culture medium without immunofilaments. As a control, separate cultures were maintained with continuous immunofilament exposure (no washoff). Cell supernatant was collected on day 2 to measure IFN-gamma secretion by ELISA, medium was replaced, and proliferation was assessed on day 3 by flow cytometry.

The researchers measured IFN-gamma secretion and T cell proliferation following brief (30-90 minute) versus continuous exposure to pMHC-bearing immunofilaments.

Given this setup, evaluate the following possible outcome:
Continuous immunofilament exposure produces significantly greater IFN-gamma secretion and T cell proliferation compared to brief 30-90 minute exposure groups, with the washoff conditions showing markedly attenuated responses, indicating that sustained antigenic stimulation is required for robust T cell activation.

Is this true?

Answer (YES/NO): NO